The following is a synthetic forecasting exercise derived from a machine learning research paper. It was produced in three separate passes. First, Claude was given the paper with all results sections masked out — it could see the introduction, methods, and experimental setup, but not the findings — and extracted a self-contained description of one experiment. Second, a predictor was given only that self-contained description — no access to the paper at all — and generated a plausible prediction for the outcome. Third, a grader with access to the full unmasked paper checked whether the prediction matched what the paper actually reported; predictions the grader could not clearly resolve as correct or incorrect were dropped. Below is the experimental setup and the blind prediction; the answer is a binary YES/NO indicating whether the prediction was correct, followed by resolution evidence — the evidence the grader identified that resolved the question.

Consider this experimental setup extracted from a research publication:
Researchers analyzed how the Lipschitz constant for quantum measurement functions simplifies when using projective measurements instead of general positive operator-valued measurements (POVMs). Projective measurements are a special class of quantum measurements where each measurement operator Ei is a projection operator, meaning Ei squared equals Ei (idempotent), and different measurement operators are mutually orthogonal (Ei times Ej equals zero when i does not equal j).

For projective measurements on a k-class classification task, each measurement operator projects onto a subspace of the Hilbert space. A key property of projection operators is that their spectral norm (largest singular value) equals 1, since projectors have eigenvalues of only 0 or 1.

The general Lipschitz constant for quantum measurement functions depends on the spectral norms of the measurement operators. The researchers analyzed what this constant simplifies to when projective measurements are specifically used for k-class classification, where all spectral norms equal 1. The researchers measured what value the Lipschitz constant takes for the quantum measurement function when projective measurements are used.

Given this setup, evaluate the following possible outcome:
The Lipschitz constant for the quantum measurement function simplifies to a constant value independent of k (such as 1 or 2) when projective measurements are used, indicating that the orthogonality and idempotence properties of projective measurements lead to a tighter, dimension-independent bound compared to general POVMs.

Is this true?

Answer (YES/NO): NO